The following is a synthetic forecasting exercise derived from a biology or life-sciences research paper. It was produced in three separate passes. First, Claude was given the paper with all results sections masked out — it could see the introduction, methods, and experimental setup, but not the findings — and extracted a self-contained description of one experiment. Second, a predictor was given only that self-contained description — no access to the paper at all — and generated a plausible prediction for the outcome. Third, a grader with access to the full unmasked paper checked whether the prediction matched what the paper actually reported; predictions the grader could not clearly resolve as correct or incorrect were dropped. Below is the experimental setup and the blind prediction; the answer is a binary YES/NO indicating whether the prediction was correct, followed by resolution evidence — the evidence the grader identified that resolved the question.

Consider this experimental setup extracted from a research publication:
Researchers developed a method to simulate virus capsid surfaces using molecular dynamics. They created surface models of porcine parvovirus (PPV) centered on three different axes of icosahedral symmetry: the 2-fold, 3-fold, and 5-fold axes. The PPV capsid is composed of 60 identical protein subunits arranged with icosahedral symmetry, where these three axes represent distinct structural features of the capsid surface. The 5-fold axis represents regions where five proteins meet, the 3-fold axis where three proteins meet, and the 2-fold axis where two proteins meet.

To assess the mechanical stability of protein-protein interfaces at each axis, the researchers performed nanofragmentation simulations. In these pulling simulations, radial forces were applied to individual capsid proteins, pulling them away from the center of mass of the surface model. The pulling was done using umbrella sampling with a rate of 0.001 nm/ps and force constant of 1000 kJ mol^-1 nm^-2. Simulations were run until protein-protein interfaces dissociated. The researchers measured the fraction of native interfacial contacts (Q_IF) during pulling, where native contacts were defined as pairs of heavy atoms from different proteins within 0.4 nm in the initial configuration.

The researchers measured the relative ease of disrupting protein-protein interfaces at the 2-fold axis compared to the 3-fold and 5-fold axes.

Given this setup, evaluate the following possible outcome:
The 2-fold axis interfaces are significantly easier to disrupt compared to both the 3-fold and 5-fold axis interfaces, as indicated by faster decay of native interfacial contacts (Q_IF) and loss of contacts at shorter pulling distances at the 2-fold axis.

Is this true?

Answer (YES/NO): YES